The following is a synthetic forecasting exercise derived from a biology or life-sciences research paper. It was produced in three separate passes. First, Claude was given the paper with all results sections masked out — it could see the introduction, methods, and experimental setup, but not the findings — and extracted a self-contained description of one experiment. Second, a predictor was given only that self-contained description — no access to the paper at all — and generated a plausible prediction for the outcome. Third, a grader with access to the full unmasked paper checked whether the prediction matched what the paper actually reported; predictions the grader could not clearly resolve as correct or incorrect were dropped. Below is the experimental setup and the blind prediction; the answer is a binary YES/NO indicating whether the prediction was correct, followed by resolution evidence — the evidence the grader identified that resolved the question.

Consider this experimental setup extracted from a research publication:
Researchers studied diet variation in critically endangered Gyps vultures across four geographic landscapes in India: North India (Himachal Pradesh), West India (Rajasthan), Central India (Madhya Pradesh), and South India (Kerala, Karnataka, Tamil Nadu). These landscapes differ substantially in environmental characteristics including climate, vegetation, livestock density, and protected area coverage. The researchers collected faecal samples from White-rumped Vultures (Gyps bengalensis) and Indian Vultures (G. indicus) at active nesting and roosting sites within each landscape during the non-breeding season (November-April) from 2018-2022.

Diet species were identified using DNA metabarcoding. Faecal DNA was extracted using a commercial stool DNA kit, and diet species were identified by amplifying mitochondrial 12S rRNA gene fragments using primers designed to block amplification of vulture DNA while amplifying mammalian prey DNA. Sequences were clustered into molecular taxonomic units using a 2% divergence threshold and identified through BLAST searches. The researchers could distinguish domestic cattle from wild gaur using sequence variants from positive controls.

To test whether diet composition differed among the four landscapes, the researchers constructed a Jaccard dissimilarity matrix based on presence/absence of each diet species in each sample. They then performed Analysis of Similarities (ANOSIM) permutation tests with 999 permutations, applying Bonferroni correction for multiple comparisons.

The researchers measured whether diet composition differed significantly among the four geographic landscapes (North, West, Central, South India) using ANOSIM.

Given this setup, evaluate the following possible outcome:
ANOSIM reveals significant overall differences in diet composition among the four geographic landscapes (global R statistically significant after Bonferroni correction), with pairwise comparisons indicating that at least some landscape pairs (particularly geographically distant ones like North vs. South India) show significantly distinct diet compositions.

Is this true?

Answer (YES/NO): NO